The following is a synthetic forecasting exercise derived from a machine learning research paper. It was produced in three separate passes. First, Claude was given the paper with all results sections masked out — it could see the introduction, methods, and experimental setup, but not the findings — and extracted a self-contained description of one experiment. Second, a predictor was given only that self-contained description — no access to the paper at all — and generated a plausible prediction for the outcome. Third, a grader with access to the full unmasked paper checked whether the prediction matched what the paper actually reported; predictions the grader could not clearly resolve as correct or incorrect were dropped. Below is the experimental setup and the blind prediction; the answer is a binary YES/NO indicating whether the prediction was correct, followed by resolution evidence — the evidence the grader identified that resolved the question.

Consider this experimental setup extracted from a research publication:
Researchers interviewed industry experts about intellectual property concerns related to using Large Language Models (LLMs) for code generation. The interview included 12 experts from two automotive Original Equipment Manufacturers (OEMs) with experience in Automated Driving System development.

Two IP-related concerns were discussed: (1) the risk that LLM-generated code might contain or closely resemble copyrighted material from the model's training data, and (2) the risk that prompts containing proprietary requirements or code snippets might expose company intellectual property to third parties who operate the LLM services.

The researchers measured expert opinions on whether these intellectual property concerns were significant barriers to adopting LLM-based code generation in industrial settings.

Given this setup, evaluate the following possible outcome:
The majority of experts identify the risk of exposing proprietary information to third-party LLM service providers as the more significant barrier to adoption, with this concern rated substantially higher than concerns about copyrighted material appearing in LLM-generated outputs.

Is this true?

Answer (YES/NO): NO